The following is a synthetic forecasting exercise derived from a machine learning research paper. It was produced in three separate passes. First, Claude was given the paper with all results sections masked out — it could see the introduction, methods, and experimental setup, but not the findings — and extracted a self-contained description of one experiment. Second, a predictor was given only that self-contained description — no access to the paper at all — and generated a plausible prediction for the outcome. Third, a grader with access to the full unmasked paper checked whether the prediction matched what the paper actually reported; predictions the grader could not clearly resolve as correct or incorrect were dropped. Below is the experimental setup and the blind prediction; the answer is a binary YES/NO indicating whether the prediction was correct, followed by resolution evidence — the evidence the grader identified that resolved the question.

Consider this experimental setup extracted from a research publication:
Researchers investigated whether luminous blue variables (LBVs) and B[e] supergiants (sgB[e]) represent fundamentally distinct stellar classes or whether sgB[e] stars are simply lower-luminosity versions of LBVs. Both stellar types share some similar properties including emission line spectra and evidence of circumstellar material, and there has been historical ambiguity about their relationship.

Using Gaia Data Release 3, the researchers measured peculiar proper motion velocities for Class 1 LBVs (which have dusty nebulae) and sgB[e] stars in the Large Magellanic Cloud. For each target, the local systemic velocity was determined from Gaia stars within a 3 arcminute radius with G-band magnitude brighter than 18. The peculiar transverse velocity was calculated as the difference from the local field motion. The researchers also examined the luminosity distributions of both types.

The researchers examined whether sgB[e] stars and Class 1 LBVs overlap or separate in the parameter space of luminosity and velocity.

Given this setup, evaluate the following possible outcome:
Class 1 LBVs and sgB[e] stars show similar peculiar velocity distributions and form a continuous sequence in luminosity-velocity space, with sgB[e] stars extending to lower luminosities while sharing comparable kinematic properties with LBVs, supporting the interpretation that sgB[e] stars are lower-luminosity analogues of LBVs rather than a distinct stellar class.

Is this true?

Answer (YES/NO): NO